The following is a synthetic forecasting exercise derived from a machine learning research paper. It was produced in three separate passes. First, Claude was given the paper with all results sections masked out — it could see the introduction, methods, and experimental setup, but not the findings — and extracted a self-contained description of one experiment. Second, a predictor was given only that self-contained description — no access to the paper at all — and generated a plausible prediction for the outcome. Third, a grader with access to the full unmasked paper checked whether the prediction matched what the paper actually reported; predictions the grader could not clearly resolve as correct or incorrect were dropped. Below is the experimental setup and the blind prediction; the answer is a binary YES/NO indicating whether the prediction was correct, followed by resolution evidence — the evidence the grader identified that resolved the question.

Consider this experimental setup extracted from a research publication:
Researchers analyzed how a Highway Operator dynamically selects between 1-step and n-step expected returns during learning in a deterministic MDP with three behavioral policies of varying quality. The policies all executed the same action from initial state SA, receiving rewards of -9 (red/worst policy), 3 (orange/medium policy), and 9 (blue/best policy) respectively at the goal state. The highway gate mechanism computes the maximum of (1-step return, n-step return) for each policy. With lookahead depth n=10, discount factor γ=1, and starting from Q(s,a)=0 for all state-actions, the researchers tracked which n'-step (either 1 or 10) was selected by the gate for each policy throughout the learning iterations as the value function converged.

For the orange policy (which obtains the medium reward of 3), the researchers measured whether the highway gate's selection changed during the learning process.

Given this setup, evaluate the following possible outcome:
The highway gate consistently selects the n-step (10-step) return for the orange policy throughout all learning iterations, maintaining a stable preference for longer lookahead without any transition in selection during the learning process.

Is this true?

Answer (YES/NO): NO